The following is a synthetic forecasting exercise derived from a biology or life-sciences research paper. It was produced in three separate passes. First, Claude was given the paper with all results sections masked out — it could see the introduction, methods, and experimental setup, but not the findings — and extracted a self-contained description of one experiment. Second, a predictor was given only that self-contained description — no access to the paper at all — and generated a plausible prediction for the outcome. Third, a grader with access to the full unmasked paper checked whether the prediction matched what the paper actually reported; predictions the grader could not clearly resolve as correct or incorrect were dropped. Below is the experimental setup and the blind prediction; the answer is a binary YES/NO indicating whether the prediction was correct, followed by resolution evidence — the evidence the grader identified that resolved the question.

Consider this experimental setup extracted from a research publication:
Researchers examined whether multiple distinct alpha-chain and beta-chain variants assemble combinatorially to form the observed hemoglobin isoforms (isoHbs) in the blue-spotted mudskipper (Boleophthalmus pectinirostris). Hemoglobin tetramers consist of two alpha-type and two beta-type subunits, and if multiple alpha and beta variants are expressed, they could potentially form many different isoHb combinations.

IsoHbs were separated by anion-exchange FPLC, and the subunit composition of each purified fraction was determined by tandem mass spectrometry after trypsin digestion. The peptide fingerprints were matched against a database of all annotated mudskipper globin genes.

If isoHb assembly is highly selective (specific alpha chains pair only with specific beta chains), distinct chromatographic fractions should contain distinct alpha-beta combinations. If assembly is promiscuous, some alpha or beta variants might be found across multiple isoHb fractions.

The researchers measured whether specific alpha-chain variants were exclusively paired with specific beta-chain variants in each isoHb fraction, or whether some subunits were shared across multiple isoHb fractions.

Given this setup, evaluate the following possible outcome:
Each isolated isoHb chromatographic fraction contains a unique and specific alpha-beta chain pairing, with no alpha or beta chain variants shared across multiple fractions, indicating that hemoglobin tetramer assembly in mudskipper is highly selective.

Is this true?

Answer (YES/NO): NO